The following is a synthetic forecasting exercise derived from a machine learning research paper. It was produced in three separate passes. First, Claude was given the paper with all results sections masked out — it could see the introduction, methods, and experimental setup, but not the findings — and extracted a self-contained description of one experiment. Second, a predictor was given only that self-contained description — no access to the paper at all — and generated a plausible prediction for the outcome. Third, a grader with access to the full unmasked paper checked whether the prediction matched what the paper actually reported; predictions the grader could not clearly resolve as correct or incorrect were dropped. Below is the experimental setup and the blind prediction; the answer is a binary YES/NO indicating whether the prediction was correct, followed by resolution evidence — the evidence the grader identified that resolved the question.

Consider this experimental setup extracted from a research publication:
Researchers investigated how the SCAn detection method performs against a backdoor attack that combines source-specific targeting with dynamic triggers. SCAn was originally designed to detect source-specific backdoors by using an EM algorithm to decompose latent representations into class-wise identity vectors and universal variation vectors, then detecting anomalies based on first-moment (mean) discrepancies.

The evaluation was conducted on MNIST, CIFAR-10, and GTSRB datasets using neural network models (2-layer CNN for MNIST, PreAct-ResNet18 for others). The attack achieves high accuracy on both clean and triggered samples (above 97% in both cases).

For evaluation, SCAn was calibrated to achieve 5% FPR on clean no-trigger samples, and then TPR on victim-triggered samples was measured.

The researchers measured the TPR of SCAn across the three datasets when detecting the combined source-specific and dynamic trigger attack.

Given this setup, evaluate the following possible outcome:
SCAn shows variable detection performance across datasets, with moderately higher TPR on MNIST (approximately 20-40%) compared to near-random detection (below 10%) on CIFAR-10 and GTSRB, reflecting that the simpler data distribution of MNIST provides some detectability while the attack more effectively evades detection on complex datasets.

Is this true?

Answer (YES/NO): NO